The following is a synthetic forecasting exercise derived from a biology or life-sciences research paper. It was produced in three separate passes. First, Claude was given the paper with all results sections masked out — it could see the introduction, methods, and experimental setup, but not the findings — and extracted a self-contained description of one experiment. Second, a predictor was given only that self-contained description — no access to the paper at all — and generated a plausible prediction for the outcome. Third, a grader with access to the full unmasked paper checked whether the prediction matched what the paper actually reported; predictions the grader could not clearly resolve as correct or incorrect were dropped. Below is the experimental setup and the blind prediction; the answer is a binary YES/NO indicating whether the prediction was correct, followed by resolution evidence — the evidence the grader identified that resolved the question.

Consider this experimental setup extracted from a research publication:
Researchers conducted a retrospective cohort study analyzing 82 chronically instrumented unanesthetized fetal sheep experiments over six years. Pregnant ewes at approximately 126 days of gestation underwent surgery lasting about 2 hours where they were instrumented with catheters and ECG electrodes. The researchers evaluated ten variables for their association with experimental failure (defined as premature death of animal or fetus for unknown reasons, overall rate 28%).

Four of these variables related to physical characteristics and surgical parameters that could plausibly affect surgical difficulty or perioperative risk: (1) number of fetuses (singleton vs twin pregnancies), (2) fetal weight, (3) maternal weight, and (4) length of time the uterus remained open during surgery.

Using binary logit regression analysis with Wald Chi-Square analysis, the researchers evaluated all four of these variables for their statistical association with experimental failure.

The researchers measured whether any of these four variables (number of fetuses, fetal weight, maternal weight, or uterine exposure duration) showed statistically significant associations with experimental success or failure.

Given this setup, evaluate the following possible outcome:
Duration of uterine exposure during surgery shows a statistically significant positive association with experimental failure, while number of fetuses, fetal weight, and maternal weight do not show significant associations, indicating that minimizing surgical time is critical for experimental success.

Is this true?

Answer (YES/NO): NO